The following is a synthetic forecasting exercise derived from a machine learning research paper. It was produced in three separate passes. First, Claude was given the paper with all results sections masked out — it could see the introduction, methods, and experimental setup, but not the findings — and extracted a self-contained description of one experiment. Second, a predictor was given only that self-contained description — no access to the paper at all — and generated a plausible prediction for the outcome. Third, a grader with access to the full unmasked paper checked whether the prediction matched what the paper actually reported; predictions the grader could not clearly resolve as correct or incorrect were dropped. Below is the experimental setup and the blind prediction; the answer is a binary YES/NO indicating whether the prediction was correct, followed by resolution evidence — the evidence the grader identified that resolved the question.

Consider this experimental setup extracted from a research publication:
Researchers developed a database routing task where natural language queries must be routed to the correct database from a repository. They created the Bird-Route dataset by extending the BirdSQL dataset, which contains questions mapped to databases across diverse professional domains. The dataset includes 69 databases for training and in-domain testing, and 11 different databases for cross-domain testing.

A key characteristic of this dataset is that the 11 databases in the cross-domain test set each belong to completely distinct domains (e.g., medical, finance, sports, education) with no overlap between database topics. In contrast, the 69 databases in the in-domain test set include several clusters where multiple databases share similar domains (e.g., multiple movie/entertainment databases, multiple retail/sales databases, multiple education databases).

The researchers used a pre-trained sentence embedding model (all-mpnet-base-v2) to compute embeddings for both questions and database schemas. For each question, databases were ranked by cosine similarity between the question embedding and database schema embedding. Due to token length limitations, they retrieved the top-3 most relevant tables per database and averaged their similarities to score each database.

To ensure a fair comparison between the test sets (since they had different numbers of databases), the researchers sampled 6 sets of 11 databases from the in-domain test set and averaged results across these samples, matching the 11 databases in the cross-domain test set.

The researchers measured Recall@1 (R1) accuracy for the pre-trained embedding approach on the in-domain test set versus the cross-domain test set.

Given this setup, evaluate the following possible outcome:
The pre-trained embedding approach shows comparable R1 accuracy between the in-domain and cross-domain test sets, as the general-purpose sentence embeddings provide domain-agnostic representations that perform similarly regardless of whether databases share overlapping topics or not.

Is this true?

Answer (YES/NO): NO